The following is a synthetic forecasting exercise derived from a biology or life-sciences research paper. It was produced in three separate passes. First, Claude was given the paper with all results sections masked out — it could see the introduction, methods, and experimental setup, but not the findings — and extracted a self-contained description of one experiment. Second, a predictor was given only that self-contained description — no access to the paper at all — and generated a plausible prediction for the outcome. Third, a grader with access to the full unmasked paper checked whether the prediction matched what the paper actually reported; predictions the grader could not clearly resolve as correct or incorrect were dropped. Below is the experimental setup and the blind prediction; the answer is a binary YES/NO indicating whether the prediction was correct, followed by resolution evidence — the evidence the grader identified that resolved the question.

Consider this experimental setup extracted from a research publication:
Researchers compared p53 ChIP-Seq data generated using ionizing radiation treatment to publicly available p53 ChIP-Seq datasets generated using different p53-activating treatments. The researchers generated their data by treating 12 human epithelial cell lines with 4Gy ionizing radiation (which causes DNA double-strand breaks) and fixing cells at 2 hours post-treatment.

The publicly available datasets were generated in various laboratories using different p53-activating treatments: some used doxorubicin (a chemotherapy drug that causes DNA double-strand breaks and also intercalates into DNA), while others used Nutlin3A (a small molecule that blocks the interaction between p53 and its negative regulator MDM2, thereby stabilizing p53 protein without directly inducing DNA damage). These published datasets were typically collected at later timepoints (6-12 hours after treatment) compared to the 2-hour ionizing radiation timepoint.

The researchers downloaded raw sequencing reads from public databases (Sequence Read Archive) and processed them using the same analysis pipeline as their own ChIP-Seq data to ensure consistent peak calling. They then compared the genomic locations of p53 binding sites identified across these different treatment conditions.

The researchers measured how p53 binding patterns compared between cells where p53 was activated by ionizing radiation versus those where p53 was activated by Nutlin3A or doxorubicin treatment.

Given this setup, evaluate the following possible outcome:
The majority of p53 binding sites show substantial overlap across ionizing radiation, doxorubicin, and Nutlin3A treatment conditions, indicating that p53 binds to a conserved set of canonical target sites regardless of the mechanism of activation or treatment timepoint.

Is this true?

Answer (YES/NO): YES